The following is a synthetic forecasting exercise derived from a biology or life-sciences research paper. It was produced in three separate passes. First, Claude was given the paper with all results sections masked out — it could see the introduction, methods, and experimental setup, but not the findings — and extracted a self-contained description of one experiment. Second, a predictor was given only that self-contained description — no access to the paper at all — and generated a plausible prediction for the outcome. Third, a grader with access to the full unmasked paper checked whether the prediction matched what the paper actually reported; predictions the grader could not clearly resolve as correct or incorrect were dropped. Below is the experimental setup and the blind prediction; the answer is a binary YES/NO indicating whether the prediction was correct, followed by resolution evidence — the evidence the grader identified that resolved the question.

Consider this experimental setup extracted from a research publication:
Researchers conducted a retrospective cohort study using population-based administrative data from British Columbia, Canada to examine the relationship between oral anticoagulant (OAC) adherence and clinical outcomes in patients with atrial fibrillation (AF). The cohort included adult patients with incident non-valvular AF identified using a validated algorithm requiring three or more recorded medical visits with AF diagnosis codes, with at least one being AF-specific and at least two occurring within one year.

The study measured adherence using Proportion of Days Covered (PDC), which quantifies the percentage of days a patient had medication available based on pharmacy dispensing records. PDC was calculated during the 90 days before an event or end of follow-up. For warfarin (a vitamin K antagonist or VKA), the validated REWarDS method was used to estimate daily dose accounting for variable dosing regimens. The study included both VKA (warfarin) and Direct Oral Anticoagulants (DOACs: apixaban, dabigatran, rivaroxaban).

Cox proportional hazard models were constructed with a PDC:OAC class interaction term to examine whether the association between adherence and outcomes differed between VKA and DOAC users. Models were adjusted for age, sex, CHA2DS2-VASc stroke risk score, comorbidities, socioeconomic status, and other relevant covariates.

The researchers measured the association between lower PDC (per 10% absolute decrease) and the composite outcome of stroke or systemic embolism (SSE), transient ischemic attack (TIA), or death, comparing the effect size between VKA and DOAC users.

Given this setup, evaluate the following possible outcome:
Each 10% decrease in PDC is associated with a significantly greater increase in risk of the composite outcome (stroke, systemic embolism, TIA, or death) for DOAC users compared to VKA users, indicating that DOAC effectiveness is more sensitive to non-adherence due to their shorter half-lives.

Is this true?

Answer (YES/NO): YES